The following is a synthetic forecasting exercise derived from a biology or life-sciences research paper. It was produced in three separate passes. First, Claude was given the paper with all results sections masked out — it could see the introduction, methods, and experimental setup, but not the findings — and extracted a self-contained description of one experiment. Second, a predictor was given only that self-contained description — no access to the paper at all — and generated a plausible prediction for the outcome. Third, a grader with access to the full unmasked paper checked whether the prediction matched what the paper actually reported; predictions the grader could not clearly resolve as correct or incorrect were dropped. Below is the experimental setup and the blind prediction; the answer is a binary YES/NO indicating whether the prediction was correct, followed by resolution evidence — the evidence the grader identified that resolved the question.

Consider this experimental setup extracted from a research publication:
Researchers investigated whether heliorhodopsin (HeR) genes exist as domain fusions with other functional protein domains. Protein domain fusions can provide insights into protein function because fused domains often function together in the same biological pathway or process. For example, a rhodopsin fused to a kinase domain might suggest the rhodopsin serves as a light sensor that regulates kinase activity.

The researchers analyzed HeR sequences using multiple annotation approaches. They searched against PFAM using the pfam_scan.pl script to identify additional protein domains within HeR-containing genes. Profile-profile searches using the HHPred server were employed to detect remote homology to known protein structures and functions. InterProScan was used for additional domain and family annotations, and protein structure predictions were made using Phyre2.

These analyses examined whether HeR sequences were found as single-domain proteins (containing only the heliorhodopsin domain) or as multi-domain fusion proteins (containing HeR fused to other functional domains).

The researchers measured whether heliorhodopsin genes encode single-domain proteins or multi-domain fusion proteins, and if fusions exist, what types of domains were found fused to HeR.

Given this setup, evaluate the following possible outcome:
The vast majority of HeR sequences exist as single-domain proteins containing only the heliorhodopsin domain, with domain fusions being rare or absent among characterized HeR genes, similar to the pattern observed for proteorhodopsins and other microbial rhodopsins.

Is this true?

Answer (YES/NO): NO